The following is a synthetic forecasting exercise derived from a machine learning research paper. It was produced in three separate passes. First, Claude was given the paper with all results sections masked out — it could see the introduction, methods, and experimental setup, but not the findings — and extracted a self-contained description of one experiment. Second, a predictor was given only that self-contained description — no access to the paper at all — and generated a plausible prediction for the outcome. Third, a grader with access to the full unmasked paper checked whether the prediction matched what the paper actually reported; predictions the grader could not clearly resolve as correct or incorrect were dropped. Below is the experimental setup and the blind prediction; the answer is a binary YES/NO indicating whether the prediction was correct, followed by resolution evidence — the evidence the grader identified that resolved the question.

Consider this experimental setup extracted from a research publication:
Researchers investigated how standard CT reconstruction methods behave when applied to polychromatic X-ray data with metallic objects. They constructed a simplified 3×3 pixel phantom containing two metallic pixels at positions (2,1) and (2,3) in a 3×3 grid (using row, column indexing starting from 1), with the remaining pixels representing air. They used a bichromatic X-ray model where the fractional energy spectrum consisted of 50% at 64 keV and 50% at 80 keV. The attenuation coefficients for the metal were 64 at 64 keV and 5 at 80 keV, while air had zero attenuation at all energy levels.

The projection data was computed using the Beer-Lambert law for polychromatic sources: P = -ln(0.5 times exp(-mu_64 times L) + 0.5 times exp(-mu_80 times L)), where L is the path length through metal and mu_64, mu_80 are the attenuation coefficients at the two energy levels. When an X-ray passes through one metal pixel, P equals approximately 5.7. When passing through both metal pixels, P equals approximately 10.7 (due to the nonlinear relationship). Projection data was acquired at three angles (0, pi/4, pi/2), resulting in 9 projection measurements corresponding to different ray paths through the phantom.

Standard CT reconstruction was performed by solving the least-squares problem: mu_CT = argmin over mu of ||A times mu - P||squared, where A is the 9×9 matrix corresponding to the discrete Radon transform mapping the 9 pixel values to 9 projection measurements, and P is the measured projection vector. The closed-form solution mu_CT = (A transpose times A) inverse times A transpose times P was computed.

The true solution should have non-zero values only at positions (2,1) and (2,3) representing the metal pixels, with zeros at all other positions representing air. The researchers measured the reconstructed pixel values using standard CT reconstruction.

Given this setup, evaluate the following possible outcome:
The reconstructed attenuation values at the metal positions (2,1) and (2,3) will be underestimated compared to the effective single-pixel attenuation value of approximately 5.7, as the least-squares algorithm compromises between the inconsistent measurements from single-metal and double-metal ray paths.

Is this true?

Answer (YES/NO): NO